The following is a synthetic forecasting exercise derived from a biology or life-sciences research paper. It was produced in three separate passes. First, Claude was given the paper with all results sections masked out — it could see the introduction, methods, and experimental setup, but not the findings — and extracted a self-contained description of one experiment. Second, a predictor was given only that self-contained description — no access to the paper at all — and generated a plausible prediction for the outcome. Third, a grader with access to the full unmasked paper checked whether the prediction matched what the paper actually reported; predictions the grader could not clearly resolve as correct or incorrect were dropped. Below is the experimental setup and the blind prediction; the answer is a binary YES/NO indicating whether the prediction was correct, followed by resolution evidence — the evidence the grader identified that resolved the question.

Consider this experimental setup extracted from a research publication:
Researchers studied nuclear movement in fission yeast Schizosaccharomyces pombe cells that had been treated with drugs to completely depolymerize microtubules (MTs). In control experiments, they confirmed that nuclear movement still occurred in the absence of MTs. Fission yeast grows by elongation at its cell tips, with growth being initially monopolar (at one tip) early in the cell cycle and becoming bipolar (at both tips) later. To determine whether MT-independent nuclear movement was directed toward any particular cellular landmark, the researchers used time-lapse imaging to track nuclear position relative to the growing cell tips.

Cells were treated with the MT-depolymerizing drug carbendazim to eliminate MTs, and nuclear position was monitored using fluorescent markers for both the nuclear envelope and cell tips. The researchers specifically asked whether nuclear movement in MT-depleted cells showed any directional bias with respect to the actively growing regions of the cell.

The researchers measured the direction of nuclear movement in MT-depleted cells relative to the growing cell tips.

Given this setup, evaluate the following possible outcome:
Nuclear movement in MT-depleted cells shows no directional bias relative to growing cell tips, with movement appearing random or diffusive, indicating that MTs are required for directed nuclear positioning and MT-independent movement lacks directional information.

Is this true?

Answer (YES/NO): NO